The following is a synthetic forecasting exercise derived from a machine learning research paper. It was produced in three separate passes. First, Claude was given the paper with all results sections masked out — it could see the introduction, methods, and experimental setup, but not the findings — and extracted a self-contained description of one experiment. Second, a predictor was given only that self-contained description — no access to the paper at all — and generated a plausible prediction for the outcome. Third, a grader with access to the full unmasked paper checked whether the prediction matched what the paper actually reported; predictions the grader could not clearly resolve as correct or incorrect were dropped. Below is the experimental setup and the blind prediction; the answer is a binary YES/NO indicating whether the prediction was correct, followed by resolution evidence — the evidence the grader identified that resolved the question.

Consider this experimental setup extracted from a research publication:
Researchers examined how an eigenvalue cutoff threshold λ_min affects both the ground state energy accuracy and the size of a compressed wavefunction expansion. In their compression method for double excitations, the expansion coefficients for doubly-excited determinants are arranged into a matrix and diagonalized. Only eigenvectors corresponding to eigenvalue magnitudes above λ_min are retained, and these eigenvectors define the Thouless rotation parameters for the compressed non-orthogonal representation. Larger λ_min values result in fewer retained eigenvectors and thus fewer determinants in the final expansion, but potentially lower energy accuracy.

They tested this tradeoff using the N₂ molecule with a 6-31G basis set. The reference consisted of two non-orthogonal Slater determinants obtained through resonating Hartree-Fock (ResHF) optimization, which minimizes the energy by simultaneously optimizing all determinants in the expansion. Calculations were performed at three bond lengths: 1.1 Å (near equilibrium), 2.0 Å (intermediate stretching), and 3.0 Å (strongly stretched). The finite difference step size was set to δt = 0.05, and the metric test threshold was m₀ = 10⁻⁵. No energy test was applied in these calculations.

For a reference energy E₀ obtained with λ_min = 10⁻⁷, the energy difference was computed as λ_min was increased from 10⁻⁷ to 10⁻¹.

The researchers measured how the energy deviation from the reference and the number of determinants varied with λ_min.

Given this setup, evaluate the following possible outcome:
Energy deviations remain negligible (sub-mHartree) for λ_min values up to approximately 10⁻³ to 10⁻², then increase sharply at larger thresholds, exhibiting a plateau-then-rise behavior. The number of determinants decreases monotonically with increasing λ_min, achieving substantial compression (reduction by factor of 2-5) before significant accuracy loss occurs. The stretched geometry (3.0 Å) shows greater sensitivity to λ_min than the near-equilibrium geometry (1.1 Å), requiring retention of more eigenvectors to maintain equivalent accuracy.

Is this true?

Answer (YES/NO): NO